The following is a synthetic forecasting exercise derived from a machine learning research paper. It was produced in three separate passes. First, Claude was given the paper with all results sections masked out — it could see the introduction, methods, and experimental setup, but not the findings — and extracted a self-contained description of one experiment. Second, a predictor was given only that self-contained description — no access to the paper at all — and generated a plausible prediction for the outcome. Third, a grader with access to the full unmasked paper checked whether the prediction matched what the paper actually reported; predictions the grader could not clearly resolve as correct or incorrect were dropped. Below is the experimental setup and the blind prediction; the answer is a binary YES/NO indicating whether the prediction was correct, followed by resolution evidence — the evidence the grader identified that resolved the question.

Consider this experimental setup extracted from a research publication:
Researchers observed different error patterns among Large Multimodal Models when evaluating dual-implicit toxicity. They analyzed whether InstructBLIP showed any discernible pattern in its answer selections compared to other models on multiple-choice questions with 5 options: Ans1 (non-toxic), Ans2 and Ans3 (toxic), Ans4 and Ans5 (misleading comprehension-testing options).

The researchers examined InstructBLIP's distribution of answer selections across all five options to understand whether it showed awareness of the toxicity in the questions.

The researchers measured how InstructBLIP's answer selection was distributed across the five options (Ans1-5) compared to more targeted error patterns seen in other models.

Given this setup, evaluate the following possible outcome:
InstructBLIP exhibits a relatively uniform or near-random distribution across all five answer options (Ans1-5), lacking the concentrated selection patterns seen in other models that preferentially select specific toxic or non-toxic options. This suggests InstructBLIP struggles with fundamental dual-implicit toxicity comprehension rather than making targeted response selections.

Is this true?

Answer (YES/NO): YES